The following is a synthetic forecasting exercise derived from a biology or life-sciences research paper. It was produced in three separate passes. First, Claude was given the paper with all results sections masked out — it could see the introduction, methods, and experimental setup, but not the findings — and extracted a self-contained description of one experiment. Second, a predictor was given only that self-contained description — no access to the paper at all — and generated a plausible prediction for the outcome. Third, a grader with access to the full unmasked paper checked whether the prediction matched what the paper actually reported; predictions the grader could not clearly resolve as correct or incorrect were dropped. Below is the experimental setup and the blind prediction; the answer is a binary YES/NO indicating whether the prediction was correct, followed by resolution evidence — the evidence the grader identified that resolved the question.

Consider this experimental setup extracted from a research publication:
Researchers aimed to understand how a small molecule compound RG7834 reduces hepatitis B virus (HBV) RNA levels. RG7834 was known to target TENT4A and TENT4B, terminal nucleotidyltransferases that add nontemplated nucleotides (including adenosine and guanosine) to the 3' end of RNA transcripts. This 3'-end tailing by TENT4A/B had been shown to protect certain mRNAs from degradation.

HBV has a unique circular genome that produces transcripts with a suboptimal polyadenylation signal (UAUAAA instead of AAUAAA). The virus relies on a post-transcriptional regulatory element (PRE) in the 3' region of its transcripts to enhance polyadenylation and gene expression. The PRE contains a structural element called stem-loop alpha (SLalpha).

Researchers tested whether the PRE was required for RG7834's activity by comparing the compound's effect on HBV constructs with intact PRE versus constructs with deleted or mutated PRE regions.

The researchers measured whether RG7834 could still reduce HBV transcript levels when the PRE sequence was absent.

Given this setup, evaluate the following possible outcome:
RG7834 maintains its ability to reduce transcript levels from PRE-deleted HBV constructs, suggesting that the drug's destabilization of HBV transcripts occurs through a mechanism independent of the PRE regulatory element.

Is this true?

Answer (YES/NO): NO